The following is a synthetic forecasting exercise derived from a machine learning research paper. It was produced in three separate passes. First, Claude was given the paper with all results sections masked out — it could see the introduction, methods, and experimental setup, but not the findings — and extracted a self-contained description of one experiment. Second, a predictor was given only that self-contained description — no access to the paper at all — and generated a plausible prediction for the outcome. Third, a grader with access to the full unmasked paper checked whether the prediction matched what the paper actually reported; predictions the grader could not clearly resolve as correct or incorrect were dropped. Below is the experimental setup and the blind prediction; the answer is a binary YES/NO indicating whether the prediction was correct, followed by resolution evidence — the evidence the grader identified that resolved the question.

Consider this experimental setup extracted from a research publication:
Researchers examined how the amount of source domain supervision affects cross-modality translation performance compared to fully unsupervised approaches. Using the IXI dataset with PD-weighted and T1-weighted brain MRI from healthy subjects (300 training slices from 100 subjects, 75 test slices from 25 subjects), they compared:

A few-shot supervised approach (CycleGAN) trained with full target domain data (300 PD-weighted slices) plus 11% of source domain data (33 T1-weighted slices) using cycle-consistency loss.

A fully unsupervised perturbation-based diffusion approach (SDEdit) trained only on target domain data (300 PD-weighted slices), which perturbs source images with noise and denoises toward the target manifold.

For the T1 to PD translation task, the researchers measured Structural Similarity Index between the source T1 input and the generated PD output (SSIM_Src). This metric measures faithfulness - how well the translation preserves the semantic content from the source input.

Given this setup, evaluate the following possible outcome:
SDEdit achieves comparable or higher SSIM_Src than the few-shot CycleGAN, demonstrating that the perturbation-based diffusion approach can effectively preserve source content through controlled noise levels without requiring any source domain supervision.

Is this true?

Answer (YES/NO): NO